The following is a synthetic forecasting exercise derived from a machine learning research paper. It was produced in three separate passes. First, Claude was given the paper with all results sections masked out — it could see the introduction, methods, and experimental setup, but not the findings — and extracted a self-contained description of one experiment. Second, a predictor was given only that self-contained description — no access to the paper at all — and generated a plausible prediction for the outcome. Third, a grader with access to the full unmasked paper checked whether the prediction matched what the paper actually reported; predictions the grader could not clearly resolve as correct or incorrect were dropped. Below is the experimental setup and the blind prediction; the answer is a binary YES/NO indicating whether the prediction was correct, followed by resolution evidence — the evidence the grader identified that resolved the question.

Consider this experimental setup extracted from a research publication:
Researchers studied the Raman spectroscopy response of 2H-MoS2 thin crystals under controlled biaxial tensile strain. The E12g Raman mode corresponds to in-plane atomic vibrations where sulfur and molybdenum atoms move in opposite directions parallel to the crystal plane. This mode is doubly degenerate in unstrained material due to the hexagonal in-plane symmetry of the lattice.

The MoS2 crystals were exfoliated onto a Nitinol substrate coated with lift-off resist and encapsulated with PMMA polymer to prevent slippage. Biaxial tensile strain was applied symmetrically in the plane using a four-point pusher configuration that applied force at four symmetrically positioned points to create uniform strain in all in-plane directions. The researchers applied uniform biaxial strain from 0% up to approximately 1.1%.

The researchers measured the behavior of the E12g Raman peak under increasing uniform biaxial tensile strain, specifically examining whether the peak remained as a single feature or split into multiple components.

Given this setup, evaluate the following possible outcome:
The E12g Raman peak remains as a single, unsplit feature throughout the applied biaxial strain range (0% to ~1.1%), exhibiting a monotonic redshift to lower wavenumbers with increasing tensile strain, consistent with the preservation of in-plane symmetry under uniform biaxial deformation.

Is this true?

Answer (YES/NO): YES